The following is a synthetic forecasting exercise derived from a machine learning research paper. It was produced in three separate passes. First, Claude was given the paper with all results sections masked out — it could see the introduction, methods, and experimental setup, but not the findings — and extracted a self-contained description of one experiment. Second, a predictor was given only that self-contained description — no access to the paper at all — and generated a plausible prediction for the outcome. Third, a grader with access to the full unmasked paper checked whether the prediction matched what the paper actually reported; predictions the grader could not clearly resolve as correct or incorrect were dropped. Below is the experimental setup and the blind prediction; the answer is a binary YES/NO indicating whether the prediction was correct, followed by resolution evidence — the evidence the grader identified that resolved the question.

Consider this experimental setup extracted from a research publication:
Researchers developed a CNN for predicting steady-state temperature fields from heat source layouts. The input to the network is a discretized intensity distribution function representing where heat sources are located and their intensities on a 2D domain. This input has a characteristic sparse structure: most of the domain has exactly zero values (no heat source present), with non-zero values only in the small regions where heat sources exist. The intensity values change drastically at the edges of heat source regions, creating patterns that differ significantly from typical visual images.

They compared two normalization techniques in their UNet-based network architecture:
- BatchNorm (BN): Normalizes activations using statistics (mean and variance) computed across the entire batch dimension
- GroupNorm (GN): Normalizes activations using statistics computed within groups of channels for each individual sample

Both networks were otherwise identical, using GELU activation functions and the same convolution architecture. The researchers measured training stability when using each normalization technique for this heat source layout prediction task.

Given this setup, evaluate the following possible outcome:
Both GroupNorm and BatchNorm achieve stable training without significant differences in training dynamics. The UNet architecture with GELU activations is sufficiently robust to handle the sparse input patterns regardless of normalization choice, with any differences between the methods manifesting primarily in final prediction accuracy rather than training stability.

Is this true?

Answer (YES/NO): NO